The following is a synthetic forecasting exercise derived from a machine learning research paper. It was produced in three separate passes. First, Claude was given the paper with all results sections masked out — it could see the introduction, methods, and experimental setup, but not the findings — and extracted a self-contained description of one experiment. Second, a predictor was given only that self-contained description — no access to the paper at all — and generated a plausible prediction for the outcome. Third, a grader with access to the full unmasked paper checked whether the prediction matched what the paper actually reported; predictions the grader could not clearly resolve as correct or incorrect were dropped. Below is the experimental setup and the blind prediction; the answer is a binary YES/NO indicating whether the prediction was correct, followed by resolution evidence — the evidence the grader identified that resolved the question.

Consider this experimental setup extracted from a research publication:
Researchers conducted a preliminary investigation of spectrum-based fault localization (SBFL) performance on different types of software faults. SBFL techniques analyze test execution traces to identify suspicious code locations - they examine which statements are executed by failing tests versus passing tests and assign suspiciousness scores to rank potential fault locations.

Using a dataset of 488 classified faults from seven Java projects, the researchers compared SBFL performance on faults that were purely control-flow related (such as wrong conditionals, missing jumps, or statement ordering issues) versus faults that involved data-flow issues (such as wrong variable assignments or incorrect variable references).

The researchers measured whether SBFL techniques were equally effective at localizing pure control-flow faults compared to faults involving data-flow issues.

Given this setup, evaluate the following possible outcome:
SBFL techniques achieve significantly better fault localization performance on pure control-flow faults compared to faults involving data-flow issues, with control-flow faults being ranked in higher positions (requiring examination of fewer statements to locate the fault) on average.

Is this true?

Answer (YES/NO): NO